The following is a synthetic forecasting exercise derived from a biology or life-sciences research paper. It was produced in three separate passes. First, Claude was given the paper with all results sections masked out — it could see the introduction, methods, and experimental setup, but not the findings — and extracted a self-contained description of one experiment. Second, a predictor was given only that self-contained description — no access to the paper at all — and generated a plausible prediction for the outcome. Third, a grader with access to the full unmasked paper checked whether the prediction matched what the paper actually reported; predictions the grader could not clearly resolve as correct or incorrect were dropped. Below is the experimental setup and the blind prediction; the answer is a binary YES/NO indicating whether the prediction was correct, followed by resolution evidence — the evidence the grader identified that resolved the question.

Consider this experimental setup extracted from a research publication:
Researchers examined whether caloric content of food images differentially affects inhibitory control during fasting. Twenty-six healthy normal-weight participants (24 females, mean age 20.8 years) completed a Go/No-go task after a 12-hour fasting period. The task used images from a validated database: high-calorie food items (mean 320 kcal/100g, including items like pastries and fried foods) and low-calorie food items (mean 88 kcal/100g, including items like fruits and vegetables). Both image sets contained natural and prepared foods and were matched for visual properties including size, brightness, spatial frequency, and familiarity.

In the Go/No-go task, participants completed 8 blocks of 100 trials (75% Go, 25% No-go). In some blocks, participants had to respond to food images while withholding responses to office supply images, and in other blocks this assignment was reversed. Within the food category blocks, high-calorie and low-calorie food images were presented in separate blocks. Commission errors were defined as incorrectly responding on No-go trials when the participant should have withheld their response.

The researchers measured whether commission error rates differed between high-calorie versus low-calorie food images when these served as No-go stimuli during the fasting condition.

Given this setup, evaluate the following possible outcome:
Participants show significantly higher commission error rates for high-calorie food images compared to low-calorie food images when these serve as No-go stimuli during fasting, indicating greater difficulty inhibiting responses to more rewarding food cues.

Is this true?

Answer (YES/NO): YES